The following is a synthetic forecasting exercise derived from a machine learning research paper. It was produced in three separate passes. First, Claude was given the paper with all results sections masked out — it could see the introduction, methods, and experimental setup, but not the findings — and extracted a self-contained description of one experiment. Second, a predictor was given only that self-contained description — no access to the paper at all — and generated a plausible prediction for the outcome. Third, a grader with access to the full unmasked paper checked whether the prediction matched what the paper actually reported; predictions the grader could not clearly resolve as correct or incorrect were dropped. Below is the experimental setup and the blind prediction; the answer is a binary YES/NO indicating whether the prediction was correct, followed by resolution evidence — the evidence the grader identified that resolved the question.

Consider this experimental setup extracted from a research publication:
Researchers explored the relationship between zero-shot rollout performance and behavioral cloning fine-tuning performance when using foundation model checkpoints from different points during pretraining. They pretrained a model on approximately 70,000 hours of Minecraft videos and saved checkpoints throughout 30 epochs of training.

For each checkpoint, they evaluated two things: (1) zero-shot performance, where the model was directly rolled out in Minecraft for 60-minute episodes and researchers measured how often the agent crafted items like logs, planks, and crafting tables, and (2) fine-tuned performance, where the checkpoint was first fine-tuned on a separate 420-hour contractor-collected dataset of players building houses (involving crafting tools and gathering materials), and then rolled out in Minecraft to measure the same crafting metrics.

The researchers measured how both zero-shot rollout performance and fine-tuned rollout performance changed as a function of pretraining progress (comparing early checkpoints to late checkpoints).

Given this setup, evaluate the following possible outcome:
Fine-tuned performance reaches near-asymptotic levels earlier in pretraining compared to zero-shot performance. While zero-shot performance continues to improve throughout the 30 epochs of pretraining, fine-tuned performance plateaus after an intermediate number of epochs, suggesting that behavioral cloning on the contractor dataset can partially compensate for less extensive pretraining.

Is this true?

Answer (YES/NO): NO